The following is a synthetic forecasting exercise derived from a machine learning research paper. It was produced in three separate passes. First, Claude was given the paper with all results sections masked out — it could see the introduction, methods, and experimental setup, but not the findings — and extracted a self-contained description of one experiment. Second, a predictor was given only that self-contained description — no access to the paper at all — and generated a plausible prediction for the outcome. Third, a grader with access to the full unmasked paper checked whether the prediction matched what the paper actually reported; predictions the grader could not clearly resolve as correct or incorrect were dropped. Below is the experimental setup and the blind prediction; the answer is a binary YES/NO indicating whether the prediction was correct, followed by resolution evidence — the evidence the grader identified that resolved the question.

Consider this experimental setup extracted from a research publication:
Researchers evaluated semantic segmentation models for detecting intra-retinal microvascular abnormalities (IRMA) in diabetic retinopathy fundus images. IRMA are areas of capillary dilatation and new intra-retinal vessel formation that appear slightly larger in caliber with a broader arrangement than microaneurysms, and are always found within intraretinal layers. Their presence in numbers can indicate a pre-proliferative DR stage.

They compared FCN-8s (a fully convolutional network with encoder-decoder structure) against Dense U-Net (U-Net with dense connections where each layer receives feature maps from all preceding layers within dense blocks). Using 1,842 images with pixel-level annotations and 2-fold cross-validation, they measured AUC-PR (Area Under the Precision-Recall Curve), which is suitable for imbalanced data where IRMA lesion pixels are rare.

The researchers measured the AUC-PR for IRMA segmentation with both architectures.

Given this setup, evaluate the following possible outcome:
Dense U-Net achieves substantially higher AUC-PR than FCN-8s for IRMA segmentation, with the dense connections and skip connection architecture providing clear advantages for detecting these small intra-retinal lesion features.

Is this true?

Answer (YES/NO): YES